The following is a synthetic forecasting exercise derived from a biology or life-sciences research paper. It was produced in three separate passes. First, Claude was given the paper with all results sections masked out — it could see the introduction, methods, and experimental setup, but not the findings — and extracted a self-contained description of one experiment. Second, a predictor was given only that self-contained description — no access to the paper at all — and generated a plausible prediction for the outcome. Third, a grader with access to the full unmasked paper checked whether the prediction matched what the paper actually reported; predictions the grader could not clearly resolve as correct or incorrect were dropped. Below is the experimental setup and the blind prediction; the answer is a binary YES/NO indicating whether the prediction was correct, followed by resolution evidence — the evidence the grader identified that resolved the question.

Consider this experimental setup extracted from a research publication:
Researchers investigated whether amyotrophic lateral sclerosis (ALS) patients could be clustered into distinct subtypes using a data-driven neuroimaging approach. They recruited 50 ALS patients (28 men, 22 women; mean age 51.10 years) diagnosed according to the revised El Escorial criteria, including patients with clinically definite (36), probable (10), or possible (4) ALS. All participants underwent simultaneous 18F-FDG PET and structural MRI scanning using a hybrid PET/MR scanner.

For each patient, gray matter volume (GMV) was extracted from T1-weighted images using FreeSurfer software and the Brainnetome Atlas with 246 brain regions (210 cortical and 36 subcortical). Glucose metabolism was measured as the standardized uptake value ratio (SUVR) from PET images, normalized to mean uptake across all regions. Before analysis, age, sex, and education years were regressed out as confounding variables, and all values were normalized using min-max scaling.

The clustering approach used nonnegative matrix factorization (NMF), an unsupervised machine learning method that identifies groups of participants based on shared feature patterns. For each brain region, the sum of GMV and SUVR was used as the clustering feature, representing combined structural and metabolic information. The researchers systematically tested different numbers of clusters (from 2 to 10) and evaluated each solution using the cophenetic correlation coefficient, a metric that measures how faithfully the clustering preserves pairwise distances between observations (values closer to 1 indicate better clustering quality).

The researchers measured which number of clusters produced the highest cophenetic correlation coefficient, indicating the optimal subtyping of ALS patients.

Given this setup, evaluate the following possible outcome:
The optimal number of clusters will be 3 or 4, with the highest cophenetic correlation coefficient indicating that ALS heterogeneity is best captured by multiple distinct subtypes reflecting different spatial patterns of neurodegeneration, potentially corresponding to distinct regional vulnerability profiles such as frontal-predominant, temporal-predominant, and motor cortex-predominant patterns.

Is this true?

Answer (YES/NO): NO